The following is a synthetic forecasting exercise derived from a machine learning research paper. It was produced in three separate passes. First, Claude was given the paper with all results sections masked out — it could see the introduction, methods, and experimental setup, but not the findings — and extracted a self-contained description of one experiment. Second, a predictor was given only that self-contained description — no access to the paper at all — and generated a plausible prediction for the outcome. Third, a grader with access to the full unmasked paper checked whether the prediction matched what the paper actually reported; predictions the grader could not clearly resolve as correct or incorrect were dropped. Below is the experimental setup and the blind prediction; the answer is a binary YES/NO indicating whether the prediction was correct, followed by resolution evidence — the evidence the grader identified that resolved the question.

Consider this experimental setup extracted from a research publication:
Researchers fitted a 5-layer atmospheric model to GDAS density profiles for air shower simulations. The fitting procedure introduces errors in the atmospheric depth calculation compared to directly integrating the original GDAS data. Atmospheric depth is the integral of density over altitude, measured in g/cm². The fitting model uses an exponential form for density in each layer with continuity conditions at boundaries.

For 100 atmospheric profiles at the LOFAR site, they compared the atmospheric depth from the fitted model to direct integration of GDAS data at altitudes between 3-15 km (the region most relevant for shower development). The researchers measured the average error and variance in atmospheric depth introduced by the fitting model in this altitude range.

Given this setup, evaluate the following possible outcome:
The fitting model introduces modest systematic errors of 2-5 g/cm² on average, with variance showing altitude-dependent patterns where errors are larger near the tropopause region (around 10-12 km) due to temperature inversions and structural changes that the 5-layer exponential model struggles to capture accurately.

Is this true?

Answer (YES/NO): NO